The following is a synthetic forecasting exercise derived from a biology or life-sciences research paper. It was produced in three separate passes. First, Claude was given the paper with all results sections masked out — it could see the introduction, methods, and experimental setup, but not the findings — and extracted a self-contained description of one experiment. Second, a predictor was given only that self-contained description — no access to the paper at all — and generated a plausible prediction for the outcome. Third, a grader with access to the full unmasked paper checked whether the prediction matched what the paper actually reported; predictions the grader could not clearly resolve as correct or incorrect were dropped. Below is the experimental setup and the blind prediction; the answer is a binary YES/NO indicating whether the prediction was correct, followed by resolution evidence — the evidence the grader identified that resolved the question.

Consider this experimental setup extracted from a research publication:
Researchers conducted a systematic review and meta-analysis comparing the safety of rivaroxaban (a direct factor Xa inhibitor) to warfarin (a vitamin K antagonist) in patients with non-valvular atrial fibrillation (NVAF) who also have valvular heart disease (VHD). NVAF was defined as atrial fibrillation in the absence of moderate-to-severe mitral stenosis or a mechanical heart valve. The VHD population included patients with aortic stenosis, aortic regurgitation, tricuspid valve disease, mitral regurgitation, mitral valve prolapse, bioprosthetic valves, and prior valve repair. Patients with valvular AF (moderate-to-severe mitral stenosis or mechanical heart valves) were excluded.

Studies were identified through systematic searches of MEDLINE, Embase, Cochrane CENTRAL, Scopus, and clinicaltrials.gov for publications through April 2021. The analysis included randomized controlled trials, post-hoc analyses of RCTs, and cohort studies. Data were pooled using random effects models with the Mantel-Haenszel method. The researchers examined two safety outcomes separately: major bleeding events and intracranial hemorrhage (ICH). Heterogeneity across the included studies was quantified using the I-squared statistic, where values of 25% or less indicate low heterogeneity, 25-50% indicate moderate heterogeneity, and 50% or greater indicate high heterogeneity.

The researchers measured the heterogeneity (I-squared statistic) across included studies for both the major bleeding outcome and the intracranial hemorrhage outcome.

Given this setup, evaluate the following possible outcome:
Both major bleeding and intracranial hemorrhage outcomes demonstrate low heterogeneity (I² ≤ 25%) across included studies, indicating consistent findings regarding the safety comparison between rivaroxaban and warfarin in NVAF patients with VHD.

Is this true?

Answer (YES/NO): NO